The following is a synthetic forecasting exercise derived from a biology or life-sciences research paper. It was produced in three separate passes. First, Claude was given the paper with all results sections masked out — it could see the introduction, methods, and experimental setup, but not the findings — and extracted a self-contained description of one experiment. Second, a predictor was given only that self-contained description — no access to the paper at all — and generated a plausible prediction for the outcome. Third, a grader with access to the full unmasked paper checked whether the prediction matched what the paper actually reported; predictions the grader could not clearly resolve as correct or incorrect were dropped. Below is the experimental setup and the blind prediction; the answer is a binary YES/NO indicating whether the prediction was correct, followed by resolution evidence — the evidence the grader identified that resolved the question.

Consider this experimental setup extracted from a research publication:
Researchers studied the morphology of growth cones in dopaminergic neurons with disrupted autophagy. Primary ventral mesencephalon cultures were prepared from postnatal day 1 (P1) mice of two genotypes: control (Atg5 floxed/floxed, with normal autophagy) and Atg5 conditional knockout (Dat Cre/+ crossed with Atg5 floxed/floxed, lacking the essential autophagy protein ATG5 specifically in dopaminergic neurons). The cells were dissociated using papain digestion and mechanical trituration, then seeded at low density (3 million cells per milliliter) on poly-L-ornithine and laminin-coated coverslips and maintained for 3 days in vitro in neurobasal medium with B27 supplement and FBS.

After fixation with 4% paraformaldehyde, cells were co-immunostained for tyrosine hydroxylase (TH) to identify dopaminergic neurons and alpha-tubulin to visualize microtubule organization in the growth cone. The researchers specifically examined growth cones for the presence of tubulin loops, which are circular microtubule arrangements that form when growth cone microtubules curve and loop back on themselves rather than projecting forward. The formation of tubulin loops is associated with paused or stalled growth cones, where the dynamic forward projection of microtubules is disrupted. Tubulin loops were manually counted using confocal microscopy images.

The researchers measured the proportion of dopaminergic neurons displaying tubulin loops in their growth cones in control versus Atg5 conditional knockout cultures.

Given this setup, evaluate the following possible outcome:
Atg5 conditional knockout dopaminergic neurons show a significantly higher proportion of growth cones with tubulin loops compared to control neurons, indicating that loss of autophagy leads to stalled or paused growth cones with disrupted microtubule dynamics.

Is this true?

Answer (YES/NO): YES